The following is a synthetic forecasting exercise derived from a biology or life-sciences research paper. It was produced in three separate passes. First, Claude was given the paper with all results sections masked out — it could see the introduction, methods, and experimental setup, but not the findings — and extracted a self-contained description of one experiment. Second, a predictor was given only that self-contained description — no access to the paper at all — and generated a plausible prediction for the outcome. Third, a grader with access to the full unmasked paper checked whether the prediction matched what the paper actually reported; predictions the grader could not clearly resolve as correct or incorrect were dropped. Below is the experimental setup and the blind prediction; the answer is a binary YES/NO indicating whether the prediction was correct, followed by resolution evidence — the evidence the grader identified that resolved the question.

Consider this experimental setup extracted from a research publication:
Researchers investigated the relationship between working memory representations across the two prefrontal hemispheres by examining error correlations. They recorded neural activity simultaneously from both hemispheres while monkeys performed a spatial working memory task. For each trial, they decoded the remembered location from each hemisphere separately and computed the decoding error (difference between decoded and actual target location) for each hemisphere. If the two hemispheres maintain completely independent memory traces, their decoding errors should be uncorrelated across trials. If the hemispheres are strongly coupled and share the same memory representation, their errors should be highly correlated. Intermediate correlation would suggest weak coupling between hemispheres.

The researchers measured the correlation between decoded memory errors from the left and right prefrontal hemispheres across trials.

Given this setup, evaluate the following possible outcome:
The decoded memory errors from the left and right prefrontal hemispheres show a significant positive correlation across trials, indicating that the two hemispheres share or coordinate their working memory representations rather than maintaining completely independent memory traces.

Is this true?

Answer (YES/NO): YES